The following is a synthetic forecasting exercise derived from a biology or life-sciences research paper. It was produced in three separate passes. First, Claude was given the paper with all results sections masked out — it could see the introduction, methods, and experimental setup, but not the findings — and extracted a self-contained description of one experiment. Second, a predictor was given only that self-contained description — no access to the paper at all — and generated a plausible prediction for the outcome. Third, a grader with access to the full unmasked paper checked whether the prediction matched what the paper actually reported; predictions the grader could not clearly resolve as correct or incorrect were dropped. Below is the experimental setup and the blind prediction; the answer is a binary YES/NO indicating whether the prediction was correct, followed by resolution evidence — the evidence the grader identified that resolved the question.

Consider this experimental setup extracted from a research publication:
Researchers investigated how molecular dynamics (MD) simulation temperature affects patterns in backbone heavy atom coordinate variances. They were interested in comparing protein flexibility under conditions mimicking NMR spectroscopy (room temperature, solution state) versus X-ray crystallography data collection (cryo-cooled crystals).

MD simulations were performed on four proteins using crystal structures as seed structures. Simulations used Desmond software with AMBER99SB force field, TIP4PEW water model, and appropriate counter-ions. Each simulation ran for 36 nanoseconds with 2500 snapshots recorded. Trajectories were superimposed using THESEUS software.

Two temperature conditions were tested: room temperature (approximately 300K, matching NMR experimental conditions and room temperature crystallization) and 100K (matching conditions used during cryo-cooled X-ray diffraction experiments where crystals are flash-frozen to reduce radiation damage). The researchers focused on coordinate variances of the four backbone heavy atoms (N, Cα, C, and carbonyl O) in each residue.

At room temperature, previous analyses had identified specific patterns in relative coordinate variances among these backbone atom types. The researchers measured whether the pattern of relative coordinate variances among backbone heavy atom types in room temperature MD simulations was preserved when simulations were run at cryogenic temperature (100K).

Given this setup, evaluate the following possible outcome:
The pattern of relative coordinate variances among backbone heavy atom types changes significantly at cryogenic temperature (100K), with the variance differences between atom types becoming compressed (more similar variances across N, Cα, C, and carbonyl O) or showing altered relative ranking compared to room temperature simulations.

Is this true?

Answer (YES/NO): NO